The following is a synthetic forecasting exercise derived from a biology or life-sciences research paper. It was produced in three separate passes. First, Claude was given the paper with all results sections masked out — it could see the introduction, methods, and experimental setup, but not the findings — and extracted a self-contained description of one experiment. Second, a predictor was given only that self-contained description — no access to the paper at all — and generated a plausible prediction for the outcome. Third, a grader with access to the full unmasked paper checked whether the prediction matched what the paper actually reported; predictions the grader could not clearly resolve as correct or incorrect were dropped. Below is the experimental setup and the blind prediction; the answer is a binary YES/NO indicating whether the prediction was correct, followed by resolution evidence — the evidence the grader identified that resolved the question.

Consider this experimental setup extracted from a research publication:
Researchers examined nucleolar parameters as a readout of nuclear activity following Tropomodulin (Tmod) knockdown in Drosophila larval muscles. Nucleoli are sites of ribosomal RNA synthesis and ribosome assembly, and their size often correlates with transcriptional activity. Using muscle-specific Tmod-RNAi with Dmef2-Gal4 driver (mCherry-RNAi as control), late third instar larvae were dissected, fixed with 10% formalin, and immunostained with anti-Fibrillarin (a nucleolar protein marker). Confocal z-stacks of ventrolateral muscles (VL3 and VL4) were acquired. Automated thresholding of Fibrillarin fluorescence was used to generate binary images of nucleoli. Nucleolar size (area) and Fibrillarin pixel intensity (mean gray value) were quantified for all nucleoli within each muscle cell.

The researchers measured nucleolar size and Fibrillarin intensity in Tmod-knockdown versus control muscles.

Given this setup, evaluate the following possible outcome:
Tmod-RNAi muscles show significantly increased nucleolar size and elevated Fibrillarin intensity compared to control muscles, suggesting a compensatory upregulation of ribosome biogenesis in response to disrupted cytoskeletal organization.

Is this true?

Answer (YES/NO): NO